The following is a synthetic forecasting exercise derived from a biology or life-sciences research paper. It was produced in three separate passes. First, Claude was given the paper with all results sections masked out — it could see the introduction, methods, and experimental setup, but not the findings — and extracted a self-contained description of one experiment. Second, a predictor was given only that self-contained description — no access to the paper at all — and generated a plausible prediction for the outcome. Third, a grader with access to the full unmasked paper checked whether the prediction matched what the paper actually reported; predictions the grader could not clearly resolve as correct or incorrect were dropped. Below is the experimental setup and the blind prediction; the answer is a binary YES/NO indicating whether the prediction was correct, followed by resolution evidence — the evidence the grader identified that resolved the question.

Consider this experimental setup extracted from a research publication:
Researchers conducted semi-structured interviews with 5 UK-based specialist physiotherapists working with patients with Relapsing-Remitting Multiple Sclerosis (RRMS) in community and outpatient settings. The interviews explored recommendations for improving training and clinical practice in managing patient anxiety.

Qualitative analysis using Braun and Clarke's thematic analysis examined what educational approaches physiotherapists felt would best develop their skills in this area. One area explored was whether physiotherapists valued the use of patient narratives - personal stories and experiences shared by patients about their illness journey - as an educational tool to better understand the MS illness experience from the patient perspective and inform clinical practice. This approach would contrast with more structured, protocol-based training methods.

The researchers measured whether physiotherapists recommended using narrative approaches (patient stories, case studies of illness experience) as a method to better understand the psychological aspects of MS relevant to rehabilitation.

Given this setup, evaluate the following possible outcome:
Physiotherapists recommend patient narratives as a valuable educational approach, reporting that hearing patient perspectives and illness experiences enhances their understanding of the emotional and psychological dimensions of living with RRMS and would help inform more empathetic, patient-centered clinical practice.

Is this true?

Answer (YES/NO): YES